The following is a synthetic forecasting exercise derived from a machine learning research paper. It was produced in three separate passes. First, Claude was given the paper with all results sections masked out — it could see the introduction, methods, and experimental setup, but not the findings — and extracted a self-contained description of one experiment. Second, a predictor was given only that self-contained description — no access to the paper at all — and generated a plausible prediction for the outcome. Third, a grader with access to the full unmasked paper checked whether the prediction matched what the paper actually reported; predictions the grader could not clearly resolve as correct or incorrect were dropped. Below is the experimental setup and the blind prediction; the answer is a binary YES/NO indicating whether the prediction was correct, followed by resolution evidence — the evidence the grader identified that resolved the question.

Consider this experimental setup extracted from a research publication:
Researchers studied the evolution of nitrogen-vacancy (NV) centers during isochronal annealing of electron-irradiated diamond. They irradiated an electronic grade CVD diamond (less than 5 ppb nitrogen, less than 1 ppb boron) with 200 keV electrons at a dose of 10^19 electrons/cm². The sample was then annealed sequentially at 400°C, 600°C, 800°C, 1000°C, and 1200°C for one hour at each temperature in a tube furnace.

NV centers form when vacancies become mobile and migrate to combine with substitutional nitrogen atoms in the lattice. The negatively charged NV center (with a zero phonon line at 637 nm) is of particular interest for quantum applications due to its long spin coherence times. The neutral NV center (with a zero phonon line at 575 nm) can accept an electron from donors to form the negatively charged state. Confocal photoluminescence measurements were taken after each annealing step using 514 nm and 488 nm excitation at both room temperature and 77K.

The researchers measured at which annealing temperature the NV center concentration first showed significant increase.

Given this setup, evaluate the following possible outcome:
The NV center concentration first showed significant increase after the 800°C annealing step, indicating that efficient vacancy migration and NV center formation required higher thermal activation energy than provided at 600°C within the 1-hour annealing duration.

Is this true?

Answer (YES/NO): YES